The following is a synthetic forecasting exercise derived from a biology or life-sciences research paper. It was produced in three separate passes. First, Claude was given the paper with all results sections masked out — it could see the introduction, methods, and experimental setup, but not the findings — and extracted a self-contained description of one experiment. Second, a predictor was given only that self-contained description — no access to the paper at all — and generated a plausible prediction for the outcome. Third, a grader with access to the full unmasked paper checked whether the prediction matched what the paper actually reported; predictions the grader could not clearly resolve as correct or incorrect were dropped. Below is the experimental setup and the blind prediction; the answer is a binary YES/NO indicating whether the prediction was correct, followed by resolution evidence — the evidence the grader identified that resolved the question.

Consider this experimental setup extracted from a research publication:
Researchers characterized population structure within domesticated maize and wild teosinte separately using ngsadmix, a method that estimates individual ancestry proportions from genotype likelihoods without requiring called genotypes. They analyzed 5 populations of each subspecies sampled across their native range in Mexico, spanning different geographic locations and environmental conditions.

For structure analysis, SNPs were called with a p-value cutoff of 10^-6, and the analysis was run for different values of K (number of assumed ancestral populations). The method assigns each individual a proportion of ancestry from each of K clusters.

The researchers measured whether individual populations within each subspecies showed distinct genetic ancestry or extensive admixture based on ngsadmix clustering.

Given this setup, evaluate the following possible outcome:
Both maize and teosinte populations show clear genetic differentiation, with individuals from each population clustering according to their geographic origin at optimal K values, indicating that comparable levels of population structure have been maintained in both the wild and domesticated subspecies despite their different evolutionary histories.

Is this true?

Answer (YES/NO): YES